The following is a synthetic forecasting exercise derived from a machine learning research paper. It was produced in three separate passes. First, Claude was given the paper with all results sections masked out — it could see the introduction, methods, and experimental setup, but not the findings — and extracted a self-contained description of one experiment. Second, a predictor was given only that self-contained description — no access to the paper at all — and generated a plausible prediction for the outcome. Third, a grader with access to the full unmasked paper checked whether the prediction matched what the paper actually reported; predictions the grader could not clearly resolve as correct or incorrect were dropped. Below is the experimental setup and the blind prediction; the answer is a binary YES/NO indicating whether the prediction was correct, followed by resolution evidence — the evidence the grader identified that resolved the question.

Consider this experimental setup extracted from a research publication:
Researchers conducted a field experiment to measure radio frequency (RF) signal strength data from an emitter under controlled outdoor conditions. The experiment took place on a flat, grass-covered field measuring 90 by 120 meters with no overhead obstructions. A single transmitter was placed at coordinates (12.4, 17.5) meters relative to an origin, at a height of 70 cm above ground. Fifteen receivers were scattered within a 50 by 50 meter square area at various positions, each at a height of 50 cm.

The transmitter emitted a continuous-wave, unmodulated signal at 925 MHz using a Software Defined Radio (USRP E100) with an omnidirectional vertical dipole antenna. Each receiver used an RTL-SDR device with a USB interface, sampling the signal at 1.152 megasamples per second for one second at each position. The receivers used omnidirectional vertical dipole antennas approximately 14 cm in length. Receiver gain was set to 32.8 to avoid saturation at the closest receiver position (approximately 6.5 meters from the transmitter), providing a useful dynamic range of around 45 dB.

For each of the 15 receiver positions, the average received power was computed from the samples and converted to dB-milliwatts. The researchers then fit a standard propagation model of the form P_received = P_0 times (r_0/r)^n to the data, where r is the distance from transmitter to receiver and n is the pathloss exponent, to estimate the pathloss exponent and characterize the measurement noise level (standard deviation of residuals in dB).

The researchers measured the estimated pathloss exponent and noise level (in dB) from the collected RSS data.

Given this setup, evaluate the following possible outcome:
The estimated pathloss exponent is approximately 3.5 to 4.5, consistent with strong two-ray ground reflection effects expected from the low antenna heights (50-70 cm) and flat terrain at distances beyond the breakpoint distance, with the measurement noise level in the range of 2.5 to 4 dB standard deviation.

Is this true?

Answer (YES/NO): NO